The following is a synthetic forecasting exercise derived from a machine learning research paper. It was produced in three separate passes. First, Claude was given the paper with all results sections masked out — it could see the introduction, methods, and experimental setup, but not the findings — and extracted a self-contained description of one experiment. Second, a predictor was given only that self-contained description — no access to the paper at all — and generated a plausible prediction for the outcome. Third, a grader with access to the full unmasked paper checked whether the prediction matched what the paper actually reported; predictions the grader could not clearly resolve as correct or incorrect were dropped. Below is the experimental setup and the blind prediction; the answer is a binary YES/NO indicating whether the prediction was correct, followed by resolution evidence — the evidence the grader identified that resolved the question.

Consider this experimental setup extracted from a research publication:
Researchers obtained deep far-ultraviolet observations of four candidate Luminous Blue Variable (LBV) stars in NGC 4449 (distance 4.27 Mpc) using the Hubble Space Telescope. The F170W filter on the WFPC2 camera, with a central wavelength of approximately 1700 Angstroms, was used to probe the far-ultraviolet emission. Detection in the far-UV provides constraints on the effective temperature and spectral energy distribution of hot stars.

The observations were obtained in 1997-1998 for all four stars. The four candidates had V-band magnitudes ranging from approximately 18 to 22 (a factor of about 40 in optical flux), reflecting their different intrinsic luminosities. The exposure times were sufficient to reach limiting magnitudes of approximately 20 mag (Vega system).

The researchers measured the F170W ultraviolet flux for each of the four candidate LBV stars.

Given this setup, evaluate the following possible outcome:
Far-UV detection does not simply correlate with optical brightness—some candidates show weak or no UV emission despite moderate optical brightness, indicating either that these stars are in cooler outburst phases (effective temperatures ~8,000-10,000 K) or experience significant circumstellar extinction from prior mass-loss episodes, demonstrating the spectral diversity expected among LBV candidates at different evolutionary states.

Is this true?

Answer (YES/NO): YES